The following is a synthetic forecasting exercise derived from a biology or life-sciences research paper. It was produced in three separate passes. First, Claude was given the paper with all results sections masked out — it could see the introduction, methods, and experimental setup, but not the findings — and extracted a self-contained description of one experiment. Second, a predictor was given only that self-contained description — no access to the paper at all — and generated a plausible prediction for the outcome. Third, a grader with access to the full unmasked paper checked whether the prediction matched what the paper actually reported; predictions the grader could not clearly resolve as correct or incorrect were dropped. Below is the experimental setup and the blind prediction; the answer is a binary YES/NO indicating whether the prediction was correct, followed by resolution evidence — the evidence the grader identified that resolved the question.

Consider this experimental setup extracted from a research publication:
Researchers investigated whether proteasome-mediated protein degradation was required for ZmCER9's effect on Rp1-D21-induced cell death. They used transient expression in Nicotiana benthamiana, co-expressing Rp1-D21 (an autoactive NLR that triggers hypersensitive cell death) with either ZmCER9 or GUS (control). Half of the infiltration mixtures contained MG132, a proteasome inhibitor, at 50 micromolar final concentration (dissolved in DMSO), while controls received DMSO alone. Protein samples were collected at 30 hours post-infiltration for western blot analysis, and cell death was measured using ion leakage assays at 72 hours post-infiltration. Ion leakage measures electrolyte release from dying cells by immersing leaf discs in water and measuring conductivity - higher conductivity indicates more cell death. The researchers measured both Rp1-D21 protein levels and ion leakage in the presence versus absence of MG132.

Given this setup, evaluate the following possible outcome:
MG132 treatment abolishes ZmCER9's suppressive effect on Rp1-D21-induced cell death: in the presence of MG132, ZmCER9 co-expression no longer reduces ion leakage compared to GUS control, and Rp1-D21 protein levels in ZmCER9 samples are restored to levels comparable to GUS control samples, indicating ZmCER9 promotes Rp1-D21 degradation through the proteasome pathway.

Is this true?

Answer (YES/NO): YES